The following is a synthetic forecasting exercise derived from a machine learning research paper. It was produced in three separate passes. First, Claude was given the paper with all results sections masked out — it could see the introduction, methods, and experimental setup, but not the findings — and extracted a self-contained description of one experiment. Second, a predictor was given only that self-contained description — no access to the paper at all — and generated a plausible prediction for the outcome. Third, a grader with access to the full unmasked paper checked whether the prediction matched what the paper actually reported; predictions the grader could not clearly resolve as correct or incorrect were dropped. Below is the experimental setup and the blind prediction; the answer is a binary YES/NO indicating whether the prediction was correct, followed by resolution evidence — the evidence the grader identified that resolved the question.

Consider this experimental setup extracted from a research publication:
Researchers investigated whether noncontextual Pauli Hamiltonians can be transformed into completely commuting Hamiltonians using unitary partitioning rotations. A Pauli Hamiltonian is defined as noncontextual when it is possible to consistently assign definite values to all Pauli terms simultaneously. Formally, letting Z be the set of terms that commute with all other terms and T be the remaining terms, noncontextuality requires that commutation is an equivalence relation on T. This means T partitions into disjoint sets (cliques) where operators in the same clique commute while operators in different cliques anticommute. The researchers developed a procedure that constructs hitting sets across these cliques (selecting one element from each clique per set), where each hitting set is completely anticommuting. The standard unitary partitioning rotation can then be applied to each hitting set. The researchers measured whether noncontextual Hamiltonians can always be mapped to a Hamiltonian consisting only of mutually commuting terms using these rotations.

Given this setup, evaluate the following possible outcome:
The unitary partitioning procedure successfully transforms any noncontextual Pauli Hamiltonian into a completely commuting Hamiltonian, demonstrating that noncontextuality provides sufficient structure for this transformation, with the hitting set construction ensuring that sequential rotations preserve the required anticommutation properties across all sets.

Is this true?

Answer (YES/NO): YES